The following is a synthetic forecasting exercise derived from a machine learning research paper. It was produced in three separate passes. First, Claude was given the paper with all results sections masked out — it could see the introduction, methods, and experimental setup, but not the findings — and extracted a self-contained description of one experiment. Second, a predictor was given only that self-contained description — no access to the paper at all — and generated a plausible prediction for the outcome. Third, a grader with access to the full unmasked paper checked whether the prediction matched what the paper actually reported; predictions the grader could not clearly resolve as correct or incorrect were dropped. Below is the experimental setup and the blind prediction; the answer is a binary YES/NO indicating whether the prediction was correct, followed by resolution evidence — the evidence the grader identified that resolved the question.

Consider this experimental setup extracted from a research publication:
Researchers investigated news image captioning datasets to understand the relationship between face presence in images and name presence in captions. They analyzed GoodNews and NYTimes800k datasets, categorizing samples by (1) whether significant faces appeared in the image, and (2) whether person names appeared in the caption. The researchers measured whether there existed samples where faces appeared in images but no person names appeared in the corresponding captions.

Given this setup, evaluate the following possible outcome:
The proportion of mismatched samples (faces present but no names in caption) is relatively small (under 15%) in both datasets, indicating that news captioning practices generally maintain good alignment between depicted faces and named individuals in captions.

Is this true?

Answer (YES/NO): NO